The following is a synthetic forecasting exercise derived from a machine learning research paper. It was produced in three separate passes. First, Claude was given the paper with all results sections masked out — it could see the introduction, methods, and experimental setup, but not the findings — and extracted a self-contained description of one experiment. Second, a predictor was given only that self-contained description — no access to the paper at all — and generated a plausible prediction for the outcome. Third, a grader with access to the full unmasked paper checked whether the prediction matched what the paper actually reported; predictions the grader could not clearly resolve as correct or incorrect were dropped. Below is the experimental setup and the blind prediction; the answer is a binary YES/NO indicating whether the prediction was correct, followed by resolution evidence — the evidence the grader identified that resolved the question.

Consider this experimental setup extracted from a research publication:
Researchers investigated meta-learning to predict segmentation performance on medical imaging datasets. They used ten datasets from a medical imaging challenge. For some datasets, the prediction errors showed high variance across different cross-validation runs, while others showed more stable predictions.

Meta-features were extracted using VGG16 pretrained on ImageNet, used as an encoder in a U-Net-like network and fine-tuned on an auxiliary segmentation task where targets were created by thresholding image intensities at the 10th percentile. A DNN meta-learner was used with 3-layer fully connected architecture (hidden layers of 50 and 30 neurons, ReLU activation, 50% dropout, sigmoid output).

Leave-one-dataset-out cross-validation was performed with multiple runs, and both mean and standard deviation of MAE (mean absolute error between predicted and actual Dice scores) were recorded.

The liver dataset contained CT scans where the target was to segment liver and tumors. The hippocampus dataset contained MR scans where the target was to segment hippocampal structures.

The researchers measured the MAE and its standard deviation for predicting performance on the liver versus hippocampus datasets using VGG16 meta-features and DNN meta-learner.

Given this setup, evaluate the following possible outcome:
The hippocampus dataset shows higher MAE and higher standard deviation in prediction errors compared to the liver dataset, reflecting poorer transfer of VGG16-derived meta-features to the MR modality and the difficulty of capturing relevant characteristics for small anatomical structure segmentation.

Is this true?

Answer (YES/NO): NO